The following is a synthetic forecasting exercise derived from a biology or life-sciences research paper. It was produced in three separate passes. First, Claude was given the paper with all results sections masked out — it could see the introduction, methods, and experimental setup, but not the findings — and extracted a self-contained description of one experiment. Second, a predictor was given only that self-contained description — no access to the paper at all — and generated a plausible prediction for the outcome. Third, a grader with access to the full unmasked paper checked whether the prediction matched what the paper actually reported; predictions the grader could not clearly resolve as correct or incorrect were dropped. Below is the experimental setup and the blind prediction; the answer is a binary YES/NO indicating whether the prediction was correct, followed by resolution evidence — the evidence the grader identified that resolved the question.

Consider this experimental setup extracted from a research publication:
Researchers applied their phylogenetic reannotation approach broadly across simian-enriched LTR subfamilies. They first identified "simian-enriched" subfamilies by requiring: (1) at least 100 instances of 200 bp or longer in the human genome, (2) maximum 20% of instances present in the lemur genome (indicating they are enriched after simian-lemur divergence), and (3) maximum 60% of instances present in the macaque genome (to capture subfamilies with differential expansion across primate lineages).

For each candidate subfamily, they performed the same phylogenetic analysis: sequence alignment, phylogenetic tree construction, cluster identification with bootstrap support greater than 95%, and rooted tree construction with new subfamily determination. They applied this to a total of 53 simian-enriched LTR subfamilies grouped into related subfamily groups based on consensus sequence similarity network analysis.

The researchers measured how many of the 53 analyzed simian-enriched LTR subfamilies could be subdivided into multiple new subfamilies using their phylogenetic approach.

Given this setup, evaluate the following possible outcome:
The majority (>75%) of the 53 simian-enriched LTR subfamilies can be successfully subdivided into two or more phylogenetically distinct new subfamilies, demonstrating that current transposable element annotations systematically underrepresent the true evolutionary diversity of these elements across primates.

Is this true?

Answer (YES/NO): NO